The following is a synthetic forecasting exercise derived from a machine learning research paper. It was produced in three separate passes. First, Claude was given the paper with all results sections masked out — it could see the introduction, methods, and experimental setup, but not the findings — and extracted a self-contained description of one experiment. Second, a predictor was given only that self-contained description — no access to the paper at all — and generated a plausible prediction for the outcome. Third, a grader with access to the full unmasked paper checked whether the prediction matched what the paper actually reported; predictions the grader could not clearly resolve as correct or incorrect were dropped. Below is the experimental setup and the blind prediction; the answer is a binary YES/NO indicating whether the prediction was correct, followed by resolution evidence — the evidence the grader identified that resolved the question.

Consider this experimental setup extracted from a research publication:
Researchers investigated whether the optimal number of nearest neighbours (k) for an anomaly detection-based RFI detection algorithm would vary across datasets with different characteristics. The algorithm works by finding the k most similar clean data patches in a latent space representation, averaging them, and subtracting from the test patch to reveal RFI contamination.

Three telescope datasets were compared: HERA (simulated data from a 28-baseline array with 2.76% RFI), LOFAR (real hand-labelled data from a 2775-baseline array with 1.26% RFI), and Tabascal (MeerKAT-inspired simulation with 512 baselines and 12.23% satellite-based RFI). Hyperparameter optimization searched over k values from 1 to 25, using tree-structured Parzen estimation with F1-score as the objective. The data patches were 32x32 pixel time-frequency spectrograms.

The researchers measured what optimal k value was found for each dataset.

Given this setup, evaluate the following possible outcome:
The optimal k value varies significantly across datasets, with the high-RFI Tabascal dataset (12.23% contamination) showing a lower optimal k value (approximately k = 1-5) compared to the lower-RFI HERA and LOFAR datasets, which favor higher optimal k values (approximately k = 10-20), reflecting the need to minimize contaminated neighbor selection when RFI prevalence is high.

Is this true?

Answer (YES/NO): NO